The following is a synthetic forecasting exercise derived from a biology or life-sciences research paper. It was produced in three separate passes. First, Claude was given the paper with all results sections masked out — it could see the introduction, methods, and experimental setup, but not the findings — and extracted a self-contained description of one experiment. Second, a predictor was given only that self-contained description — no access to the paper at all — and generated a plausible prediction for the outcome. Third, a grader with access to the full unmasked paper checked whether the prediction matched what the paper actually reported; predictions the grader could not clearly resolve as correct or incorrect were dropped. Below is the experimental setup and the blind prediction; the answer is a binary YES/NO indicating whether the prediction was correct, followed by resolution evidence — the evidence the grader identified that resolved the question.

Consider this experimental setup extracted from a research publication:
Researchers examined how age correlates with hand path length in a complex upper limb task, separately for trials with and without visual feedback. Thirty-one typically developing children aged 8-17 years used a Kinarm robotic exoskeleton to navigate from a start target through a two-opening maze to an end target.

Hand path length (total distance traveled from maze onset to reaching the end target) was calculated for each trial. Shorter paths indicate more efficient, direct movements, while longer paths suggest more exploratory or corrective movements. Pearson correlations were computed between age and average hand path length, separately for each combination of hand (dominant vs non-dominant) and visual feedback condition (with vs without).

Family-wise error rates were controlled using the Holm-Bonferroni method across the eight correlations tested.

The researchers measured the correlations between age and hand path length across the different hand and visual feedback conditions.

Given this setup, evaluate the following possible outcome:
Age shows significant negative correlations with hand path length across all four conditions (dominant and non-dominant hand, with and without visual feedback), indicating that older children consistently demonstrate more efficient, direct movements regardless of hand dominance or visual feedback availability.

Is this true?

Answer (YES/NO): NO